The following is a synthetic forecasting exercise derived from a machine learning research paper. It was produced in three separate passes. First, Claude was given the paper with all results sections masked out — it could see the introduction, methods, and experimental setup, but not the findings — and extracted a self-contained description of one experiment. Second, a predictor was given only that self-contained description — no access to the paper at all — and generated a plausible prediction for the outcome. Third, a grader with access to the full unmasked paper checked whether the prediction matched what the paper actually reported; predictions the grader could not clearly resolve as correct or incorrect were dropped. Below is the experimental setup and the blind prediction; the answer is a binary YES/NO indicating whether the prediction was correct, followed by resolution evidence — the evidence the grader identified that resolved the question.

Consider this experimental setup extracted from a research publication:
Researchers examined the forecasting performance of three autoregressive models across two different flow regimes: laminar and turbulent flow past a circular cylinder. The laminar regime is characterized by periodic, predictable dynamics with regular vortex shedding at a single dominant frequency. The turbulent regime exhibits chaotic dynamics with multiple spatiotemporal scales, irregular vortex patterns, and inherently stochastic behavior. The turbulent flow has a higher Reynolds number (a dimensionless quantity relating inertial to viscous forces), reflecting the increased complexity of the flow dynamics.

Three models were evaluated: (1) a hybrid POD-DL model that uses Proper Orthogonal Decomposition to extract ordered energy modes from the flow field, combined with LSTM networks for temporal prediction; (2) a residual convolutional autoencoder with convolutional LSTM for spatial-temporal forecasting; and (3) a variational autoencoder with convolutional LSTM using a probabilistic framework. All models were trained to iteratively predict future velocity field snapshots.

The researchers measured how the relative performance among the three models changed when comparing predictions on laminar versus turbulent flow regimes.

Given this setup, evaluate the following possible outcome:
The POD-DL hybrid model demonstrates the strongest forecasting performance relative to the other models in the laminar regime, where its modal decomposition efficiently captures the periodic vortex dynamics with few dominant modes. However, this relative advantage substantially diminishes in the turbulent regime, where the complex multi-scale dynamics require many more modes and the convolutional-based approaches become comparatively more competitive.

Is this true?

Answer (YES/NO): NO